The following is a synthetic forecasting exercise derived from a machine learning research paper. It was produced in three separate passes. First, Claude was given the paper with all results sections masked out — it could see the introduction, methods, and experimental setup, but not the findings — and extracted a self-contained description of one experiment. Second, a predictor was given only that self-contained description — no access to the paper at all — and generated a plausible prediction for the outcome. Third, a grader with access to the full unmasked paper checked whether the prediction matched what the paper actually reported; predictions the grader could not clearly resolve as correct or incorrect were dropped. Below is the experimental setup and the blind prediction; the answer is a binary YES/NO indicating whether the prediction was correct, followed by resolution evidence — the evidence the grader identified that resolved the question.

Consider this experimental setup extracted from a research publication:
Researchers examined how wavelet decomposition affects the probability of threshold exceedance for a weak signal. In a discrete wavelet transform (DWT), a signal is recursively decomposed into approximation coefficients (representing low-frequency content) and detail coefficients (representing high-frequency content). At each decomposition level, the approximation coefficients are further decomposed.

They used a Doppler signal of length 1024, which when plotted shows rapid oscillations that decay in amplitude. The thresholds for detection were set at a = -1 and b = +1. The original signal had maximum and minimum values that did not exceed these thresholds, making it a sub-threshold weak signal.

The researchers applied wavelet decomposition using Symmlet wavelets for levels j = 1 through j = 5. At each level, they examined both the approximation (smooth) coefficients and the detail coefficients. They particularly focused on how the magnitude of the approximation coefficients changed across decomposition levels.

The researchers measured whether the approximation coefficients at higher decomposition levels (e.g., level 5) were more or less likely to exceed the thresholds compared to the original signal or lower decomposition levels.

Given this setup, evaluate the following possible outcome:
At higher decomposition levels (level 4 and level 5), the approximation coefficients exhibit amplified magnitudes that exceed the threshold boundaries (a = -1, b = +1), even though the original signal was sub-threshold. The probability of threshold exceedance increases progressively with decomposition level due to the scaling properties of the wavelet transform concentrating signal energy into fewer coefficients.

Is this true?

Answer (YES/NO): YES